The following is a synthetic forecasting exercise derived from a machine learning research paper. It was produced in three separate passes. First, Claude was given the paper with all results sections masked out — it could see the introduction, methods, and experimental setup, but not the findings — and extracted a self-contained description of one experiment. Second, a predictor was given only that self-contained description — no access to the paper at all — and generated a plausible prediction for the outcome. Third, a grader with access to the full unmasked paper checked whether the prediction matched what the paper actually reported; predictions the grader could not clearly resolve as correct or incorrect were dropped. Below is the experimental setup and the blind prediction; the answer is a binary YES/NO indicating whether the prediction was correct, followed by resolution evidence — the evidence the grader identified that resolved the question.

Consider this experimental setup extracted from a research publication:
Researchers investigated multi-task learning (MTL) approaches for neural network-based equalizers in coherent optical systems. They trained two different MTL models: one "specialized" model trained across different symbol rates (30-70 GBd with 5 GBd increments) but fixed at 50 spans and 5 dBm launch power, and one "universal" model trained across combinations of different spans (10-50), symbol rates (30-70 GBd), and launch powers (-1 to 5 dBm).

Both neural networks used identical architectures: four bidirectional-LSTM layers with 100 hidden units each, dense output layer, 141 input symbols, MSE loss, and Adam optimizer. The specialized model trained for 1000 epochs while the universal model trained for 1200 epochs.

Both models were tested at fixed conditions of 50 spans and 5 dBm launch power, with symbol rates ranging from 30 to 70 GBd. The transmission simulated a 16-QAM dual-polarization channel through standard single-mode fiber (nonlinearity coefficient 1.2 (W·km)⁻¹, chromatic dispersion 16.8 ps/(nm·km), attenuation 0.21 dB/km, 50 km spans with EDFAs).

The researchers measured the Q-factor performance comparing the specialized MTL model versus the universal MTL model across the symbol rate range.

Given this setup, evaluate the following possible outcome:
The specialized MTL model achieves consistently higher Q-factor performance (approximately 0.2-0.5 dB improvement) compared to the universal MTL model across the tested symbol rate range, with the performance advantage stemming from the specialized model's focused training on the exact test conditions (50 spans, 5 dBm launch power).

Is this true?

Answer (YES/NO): NO